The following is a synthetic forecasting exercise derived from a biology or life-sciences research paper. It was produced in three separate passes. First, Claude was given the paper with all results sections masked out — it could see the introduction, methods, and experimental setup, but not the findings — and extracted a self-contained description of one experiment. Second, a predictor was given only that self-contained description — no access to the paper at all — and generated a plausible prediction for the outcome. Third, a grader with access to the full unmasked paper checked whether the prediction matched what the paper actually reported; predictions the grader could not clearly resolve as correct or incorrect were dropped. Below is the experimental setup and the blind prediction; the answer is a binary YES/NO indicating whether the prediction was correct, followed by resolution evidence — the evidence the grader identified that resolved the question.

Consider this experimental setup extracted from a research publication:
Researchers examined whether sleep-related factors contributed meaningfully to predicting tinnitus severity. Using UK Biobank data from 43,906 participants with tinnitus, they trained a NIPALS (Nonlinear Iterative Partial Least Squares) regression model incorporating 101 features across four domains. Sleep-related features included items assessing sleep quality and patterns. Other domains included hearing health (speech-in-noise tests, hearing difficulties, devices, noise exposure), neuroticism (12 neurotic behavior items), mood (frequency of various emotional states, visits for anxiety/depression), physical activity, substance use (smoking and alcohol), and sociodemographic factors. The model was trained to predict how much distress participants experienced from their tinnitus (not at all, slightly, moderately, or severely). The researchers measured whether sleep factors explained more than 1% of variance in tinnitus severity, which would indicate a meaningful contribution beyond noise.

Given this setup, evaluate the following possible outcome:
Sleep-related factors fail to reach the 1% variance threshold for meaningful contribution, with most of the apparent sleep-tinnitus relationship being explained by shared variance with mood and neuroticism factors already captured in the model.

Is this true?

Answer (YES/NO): NO